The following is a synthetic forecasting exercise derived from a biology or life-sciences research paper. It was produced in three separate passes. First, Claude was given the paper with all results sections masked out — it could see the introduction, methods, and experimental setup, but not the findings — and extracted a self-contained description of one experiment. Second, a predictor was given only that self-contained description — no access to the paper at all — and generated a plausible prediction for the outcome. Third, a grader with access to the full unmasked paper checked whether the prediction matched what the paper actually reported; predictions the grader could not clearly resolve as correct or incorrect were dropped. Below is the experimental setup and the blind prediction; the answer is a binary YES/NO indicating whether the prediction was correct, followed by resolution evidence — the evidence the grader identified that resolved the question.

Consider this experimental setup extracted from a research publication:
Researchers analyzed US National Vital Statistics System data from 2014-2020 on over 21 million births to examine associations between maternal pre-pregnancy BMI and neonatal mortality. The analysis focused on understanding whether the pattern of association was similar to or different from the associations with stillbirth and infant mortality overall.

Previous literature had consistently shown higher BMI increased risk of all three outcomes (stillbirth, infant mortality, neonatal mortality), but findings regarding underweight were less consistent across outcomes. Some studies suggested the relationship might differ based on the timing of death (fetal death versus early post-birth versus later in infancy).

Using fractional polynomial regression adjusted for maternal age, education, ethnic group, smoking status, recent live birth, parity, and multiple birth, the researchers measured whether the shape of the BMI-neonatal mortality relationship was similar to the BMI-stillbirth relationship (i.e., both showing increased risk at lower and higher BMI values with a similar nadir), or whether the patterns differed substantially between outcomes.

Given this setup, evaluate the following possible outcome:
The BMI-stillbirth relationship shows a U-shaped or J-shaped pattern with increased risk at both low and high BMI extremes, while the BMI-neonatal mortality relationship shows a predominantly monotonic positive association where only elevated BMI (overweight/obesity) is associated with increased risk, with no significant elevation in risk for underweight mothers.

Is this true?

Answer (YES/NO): NO